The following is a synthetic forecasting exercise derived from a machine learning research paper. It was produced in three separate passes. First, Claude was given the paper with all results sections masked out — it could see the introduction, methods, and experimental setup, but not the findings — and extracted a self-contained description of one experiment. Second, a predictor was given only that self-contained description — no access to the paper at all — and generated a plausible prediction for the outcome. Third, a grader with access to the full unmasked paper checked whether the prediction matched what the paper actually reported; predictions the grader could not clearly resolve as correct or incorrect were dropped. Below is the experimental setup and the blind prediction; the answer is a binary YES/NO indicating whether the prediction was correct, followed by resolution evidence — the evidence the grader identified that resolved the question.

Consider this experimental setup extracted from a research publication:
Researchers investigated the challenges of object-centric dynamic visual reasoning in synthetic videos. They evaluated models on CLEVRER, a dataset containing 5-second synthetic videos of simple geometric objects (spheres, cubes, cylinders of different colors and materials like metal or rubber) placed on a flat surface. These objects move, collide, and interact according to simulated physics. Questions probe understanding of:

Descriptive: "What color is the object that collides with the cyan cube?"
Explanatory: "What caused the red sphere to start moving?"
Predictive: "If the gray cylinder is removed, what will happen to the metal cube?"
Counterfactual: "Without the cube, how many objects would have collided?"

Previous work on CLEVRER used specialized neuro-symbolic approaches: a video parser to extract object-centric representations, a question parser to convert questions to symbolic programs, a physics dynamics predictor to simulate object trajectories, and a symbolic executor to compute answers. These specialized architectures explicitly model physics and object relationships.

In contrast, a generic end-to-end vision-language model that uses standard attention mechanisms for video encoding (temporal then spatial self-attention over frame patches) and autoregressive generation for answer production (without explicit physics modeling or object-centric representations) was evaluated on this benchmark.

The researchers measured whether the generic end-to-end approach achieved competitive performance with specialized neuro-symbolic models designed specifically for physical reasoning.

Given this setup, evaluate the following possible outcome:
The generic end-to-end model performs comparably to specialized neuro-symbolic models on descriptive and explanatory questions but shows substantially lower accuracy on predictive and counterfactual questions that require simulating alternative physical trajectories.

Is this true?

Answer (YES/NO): NO